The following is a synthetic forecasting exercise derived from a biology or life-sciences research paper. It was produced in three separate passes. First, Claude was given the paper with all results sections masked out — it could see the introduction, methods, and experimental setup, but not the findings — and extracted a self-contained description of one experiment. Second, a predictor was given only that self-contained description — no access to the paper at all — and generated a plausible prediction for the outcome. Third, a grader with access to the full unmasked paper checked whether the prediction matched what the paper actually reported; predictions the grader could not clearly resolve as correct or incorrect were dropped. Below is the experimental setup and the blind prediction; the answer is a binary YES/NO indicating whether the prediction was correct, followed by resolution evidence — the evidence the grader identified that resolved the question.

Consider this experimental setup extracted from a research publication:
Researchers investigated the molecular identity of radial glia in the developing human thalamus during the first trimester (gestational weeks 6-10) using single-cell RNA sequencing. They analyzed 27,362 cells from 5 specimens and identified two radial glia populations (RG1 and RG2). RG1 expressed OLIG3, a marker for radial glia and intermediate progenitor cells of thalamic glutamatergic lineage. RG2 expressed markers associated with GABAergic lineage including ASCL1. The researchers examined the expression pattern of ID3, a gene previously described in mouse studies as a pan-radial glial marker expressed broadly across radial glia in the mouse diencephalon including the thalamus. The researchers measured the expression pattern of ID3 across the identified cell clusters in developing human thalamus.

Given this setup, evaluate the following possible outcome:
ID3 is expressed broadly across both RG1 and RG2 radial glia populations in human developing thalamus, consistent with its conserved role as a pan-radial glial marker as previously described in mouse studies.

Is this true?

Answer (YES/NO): NO